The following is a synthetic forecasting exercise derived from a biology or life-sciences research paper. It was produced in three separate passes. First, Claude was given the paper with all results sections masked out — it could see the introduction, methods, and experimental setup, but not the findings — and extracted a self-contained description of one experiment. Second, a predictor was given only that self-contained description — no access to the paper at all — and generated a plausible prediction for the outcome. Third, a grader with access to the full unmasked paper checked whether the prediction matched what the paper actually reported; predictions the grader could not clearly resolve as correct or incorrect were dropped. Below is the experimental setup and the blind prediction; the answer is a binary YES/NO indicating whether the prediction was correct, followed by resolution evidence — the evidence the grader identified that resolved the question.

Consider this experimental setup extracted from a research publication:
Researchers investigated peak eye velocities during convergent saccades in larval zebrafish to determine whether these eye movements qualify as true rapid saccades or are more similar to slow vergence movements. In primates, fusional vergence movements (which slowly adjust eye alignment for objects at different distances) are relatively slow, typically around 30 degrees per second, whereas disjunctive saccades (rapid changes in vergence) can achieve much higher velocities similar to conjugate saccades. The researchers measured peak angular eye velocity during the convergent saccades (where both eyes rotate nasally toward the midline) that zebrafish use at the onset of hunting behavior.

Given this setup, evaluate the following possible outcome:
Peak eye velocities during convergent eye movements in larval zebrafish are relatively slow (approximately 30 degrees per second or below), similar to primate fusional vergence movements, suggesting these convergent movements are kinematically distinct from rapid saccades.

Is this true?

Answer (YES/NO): NO